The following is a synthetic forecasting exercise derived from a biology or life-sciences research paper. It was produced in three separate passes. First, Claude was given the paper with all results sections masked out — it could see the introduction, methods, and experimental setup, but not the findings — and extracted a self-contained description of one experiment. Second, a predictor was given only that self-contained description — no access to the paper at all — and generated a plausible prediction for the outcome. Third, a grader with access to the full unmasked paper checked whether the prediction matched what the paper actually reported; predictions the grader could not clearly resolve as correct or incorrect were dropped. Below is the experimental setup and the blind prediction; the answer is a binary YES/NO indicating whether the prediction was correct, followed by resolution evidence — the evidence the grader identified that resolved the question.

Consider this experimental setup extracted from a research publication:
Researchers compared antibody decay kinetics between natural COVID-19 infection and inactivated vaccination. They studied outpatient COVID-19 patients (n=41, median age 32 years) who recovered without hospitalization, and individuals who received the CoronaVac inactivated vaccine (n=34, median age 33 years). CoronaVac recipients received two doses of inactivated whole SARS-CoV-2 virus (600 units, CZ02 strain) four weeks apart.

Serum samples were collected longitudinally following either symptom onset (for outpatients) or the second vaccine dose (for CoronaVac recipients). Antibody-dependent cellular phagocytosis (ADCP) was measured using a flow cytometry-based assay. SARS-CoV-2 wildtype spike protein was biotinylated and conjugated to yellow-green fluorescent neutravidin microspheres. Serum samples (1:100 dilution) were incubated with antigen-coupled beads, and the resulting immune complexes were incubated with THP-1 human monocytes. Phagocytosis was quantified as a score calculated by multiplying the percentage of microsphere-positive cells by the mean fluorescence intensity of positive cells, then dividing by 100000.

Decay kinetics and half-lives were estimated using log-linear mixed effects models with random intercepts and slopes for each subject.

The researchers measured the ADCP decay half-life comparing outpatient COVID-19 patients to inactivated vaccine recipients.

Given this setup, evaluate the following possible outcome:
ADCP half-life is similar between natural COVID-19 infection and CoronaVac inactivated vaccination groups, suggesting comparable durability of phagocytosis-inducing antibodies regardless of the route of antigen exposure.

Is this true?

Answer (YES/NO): NO